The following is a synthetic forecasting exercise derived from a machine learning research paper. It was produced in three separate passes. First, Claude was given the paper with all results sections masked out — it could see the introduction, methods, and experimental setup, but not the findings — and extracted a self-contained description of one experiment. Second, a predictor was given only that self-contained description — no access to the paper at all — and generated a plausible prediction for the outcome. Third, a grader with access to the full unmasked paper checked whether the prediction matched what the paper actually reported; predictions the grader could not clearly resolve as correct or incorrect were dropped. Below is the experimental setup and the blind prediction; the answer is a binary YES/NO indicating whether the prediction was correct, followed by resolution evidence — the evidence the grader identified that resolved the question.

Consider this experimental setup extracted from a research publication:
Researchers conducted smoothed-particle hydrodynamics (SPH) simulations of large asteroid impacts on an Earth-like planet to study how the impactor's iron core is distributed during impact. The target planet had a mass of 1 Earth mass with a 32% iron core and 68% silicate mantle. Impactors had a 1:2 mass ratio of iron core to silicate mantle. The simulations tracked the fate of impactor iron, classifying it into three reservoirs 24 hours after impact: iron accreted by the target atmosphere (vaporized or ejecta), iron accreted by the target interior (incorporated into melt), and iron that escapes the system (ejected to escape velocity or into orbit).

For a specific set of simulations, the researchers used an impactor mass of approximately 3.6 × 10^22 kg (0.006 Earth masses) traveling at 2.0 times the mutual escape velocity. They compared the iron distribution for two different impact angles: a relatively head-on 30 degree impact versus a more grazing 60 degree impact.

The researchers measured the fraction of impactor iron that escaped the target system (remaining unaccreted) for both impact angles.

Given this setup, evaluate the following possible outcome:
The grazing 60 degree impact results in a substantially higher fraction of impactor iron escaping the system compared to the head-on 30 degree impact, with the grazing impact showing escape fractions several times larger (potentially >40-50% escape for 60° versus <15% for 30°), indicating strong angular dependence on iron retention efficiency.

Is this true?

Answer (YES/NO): YES